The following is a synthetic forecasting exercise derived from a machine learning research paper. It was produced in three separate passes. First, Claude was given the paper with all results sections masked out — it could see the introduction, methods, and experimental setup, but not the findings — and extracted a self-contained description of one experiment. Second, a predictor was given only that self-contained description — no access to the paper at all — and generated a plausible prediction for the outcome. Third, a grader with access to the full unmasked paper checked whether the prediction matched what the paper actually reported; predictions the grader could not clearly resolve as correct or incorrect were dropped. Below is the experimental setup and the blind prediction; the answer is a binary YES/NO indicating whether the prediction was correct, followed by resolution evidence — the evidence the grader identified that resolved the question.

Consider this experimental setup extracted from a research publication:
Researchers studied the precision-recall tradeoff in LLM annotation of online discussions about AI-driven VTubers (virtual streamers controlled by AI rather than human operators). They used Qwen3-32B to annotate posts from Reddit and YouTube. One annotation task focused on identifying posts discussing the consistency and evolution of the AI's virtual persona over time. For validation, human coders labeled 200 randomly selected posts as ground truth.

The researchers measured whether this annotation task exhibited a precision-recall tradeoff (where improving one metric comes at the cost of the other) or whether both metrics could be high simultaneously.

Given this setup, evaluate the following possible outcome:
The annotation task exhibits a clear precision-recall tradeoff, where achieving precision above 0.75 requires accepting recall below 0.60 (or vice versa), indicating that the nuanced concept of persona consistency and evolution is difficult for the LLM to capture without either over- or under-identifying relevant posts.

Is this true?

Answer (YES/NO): NO